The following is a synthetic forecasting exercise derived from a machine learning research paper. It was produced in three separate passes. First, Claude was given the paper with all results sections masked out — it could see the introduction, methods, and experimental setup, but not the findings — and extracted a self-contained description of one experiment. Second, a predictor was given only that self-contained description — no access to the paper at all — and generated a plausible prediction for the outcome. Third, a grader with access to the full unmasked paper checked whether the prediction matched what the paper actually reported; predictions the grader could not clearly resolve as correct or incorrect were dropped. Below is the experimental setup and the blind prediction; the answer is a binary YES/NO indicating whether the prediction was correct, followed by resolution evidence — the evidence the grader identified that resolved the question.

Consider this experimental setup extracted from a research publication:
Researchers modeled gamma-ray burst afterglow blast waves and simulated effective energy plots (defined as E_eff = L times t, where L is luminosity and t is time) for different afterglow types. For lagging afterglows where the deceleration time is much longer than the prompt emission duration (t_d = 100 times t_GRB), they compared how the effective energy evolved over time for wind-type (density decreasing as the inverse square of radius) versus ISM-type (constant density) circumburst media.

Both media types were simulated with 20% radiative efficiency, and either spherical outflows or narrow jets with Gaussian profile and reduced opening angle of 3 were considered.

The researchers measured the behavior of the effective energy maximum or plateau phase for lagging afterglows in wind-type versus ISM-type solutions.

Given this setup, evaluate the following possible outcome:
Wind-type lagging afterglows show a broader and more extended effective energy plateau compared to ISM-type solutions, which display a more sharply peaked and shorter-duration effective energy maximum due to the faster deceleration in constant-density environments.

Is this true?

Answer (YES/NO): NO